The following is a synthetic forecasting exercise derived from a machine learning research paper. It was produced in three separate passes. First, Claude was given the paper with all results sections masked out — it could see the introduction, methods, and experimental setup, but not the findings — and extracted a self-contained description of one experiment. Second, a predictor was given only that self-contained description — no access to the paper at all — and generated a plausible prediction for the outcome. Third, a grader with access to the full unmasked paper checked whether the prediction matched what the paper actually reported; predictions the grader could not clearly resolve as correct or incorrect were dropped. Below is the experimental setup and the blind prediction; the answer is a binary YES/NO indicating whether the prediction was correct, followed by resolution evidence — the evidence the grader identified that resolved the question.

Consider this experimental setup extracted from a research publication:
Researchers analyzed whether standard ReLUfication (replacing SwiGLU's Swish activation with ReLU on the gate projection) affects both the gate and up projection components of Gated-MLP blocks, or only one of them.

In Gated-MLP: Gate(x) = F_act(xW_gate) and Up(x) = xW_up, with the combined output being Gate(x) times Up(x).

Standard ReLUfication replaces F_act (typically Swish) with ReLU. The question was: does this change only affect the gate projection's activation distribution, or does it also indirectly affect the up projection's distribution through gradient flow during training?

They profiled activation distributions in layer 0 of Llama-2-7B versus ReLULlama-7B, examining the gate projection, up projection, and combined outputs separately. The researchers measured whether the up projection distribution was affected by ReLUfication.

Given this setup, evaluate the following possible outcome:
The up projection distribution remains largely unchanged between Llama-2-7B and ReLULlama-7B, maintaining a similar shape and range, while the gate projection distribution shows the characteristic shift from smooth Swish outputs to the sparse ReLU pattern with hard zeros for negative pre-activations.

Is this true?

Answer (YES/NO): YES